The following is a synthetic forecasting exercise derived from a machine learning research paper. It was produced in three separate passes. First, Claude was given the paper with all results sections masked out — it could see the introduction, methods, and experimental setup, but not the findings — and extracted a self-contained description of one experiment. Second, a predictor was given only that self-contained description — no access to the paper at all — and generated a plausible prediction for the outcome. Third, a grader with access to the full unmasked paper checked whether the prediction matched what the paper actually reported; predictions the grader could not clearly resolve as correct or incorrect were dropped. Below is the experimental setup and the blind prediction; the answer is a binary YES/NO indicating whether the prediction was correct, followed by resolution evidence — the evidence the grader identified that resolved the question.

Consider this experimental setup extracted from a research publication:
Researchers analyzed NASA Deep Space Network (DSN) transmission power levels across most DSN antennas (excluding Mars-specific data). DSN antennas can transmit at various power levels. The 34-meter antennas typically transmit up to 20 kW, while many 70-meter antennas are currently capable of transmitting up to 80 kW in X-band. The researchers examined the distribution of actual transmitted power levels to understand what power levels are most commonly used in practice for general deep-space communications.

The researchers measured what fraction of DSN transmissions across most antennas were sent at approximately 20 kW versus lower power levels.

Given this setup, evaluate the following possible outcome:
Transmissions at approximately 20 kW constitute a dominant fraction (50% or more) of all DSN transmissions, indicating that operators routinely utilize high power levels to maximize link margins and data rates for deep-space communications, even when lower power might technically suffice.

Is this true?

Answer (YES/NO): YES